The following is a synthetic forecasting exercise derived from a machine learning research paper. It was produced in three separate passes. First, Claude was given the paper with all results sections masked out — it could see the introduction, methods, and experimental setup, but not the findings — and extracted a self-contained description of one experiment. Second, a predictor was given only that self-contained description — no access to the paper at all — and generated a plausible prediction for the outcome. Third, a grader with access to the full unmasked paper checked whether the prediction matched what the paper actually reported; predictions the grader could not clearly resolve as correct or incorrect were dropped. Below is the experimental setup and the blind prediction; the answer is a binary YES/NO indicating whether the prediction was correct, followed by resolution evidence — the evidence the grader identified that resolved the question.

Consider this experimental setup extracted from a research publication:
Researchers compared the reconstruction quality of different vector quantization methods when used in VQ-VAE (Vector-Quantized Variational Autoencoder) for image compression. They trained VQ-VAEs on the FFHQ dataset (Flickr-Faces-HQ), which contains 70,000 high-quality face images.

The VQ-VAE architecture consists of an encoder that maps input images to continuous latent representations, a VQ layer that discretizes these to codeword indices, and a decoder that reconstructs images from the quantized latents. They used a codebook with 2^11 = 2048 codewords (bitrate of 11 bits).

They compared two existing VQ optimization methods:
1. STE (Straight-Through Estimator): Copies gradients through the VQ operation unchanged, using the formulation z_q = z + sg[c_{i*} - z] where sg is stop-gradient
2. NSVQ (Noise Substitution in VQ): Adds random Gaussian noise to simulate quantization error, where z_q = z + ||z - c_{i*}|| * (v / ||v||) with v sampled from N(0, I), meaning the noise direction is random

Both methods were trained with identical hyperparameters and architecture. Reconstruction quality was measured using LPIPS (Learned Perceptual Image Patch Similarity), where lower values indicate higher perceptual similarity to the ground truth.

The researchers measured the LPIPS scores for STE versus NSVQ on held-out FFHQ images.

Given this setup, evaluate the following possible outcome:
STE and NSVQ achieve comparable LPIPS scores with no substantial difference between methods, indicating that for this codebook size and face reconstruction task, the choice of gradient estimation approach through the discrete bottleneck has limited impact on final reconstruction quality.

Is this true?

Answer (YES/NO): NO